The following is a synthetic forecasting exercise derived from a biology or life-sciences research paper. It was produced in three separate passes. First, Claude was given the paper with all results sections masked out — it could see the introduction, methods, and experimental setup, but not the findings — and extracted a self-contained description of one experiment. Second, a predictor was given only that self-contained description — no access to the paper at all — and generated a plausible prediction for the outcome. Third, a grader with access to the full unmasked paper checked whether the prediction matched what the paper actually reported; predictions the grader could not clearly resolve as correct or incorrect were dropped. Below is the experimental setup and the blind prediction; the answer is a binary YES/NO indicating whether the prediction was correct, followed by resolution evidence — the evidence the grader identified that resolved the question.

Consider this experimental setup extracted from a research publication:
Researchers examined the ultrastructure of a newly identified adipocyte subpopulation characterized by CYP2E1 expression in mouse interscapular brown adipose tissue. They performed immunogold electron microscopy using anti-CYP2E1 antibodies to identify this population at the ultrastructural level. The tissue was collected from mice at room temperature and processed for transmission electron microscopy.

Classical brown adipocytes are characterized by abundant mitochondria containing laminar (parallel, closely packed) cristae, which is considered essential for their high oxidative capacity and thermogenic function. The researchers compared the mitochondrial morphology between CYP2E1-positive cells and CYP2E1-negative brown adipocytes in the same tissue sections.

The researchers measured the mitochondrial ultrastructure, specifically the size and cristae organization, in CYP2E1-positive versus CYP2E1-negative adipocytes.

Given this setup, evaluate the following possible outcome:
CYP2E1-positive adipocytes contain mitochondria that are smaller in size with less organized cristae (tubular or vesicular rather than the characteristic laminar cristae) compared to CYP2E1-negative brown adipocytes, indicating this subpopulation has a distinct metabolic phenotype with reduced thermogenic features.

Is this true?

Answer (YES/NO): YES